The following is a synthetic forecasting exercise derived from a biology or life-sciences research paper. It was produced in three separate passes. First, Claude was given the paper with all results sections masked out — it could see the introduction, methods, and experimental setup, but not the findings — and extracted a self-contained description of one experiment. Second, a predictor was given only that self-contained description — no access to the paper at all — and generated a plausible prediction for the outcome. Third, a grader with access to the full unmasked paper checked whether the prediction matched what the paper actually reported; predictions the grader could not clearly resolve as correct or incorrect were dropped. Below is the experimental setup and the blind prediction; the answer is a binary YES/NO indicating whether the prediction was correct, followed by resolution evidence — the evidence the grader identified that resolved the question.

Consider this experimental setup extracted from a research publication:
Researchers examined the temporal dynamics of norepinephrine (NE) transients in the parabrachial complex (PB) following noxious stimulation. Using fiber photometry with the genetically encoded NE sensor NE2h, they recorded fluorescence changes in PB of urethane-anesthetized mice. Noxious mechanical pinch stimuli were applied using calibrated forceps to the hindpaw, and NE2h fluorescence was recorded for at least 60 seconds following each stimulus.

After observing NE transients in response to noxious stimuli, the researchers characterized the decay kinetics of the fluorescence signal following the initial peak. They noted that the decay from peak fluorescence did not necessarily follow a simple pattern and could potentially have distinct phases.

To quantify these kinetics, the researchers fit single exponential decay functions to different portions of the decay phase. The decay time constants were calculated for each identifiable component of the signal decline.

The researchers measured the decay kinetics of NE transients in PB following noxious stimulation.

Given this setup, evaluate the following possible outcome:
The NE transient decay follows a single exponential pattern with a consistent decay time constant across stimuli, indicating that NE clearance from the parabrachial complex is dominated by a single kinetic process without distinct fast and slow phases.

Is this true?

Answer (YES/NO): NO